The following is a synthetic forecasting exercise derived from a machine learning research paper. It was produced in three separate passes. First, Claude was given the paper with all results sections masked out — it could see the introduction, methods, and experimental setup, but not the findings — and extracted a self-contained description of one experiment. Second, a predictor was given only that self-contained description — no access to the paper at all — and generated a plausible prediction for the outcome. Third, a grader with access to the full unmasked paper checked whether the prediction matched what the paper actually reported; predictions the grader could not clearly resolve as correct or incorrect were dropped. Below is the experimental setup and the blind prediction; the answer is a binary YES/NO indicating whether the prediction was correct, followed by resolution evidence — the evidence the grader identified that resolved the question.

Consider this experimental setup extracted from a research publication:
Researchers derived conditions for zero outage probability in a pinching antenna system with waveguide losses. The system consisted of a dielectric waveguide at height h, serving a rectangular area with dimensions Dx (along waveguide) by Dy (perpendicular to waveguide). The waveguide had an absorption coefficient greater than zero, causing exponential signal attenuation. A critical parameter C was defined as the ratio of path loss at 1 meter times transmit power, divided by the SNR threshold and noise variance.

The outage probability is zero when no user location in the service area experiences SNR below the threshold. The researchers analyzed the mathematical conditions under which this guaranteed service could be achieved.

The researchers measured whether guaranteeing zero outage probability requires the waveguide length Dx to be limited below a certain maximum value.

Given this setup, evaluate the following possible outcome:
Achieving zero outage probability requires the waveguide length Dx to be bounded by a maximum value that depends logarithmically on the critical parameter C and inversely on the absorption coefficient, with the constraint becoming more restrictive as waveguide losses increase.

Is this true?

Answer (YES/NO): YES